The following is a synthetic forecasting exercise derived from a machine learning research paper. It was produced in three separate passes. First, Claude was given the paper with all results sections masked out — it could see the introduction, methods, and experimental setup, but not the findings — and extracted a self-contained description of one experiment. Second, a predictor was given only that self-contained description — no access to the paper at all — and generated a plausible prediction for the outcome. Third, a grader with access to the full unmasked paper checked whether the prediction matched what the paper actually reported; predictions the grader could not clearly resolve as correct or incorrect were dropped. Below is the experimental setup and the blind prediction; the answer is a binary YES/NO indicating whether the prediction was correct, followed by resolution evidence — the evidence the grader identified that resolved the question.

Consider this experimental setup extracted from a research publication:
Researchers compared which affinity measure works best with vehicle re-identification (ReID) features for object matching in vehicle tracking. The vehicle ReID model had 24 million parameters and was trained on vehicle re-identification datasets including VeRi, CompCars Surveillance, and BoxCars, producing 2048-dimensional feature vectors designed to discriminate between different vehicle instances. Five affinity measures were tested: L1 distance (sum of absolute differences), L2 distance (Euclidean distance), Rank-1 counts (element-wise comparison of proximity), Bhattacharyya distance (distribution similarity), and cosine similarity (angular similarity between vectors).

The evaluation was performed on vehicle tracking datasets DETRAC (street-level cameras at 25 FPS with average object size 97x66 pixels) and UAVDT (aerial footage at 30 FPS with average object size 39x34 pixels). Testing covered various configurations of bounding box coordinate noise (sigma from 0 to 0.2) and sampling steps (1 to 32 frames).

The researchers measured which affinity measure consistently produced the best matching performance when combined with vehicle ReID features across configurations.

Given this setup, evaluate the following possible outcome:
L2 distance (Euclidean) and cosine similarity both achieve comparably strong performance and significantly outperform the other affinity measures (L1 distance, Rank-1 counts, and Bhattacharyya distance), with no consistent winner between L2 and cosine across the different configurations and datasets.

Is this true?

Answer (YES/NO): NO